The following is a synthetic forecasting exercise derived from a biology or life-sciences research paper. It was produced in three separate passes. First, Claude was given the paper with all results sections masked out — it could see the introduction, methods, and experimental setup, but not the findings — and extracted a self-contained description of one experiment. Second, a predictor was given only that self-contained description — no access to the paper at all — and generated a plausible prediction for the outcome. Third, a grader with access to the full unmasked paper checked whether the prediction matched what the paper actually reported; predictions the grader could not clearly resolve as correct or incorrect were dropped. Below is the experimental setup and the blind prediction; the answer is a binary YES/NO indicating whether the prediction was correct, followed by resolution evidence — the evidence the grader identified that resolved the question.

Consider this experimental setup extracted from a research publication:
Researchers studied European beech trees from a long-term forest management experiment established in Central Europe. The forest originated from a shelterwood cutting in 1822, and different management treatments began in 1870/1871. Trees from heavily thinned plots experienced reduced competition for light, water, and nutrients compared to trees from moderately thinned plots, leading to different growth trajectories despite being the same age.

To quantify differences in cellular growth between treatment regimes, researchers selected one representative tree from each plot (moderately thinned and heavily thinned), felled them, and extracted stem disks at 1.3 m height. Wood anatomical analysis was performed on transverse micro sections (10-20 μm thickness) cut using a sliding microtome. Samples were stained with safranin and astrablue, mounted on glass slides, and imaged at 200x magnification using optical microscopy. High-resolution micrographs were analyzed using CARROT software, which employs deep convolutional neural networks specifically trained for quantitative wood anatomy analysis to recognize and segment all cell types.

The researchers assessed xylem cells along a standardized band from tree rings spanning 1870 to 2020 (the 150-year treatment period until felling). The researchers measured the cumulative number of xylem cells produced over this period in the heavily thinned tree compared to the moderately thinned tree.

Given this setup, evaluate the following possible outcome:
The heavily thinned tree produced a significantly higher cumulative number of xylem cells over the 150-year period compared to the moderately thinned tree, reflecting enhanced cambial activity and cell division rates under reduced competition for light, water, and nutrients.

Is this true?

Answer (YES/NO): YES